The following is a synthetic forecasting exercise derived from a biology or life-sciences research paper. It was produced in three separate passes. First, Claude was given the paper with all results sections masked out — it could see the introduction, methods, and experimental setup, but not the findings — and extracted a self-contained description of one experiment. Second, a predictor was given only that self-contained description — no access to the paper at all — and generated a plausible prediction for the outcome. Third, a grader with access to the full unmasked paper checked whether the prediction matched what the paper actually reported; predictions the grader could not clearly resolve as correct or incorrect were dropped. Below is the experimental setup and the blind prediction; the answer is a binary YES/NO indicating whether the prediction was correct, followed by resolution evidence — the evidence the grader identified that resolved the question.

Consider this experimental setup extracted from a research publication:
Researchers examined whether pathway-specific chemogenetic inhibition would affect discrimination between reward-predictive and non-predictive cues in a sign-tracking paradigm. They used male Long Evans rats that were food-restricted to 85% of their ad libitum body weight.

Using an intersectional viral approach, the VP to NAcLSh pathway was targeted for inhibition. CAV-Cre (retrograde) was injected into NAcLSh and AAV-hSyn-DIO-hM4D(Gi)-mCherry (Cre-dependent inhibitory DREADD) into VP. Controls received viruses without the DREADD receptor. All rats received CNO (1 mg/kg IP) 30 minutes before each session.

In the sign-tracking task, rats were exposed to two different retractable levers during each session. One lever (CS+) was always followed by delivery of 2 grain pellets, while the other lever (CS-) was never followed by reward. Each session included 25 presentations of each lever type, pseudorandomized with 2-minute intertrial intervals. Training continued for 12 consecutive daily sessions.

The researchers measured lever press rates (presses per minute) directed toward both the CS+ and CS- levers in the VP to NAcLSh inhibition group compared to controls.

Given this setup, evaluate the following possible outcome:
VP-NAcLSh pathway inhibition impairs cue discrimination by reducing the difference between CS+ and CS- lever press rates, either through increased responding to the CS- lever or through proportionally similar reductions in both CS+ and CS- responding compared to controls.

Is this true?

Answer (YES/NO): NO